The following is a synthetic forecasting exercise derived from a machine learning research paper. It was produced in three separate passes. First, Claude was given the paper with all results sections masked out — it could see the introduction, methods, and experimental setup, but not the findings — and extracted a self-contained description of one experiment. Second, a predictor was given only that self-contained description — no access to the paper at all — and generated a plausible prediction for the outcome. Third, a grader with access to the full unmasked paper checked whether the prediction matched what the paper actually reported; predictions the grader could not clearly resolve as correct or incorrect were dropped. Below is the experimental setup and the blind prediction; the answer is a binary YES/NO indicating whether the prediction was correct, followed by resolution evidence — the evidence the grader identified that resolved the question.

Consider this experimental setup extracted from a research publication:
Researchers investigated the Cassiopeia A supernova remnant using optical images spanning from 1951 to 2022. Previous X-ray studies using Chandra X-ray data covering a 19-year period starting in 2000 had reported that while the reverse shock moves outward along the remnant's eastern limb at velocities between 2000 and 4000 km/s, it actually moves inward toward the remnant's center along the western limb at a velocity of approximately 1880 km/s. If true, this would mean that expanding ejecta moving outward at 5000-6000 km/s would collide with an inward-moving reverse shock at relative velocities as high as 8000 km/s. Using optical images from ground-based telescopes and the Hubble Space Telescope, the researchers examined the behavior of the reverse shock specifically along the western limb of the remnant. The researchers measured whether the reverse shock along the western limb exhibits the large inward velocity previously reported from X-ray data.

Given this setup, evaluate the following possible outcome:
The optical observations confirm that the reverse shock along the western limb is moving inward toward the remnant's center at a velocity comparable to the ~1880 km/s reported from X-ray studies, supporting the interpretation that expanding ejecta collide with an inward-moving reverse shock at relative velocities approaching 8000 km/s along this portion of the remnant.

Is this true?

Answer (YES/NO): NO